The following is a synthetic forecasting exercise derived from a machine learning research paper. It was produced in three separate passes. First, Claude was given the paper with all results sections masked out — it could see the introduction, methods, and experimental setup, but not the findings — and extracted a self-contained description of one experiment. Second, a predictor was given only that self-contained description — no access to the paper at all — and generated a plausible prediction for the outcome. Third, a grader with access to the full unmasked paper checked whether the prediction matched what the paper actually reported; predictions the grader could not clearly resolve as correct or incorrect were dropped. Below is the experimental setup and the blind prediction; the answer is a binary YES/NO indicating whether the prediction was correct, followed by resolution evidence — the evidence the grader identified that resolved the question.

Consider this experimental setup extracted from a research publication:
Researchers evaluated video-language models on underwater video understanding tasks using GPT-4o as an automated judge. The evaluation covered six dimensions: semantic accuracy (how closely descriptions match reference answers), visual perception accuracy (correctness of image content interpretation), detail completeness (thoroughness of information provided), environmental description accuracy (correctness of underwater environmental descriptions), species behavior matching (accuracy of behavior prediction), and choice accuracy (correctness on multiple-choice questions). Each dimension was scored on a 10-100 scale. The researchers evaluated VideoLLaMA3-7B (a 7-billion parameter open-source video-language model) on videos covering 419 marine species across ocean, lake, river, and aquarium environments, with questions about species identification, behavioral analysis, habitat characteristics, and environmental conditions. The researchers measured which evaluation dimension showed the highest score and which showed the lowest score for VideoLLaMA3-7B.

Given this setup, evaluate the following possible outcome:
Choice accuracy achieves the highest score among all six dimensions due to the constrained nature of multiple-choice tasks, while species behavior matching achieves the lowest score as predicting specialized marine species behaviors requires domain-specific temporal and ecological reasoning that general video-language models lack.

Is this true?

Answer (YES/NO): NO